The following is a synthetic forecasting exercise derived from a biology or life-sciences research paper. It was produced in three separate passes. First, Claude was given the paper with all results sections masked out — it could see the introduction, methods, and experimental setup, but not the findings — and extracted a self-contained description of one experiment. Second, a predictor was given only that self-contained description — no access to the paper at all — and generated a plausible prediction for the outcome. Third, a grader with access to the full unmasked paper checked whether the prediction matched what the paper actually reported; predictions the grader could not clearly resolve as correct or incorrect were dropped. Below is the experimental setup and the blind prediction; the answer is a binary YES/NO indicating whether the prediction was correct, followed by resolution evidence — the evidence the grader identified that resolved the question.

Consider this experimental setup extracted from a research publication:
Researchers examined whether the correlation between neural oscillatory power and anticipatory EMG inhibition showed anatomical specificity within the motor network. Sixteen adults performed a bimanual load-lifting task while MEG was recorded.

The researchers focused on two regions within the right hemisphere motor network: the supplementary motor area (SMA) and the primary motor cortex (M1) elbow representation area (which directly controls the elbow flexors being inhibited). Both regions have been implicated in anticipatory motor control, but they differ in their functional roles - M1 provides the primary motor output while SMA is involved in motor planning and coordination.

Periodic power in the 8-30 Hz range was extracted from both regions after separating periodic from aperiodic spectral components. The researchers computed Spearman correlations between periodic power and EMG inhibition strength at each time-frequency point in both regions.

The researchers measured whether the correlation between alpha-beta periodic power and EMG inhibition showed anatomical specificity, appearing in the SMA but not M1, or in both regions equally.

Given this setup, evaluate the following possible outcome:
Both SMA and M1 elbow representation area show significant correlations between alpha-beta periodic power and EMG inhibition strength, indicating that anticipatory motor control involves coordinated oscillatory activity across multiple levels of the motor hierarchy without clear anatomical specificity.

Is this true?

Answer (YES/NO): NO